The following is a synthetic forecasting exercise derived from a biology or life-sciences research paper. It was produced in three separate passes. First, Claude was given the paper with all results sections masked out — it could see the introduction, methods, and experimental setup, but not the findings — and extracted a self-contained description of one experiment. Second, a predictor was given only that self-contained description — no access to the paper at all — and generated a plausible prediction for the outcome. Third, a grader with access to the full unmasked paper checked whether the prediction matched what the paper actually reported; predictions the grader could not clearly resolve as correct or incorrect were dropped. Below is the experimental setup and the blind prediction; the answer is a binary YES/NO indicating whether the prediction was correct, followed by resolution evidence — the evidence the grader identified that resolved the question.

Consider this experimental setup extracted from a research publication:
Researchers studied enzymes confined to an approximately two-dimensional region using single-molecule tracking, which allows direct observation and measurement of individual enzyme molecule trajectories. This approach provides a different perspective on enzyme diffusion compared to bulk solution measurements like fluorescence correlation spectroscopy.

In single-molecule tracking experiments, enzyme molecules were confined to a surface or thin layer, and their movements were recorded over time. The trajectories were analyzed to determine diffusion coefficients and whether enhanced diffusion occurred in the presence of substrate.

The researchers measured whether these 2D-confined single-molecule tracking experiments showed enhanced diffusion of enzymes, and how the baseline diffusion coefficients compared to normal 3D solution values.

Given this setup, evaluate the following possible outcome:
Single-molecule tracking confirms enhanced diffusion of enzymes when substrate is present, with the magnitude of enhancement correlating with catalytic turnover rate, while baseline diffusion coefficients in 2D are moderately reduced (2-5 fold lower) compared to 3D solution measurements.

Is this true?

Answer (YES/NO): NO